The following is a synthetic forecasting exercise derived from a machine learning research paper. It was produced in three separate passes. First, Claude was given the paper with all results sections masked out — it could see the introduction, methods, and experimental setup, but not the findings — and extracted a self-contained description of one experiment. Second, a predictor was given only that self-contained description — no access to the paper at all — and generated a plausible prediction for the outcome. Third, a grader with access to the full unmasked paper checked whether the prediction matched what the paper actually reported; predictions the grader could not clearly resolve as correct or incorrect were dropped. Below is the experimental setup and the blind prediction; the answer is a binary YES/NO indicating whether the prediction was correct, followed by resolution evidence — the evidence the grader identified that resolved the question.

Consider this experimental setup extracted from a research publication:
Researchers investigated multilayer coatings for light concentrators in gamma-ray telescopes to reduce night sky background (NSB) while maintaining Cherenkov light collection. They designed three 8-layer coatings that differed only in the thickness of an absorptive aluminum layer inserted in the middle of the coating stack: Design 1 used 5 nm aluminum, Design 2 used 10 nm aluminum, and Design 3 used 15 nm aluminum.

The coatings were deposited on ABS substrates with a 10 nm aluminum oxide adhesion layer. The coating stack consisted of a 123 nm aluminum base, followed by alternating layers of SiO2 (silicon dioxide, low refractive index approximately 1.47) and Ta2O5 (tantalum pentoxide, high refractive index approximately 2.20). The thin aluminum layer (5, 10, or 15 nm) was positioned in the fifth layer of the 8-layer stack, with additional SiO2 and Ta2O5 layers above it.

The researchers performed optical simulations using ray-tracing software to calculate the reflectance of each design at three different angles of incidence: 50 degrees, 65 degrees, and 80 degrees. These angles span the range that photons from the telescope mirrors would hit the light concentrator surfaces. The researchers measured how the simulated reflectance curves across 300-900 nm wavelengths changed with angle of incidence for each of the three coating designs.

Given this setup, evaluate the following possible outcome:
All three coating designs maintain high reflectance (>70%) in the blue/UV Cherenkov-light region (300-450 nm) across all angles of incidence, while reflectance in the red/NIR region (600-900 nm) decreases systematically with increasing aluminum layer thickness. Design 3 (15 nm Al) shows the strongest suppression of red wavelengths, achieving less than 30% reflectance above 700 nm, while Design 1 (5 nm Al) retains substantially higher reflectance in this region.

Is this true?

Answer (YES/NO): NO